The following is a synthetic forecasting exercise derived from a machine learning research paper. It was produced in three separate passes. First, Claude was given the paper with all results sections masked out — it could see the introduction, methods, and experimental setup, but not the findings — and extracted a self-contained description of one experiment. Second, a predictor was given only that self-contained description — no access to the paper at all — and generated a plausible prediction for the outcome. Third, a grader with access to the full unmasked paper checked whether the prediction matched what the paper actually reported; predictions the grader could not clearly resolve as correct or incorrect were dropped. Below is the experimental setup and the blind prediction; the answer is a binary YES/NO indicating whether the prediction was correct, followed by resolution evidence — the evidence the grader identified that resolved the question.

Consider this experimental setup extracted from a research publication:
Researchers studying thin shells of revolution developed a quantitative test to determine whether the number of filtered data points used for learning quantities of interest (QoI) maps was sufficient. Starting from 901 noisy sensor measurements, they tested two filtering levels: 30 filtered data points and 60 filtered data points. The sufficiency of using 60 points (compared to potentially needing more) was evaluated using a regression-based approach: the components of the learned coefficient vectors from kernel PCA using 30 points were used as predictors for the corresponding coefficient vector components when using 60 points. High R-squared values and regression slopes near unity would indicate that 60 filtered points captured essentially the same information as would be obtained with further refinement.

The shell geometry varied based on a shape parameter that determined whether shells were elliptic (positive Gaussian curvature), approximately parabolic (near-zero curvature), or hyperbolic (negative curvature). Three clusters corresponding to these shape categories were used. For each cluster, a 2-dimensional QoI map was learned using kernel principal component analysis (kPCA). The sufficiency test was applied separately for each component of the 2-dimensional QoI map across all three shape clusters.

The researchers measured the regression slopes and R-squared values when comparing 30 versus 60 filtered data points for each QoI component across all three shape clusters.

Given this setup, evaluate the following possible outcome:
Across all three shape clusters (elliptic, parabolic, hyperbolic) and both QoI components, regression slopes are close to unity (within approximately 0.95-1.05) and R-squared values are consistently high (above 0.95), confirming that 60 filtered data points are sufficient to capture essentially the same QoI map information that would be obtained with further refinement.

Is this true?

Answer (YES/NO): YES